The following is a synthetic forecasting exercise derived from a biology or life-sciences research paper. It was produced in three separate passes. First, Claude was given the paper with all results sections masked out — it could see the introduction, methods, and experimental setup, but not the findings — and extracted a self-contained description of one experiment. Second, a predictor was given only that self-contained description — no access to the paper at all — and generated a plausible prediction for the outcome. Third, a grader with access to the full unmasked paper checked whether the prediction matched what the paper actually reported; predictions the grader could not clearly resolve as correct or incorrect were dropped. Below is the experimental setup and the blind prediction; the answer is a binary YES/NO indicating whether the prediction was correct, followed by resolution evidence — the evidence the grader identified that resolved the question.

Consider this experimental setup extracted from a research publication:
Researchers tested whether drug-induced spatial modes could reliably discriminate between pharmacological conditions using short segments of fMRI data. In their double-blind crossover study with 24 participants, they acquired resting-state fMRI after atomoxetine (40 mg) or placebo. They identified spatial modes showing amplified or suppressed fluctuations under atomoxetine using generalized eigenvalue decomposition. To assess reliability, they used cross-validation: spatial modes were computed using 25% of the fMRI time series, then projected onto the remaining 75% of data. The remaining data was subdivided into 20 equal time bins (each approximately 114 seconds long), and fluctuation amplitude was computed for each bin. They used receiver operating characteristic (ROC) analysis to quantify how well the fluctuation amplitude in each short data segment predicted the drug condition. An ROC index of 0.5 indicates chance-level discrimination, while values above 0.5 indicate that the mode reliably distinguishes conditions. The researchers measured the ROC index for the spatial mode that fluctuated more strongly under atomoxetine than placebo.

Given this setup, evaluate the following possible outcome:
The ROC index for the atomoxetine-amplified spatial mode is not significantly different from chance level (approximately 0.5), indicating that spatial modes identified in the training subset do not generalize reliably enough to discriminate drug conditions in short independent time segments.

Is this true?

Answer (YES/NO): NO